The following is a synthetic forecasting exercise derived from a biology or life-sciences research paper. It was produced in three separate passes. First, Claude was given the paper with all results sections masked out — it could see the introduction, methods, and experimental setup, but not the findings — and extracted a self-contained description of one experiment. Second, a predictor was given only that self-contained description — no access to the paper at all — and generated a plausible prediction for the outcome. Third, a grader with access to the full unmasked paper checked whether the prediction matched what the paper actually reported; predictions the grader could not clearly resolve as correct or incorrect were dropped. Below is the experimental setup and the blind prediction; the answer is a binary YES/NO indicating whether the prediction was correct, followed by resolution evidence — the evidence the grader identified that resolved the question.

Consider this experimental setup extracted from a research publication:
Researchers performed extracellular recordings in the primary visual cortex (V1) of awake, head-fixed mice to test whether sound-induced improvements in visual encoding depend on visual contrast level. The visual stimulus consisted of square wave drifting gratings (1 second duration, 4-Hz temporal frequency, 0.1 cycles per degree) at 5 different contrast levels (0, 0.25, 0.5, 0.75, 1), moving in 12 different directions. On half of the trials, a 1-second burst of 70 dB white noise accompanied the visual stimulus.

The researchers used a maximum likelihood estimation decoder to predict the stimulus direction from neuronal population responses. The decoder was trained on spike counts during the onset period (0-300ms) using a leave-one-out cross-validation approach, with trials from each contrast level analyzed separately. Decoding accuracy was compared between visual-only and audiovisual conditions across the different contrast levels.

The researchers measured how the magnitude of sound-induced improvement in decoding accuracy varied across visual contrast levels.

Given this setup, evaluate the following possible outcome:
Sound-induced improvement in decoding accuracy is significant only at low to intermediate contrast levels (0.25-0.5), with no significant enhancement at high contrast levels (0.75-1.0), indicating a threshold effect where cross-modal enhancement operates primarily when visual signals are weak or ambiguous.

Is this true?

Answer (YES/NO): NO